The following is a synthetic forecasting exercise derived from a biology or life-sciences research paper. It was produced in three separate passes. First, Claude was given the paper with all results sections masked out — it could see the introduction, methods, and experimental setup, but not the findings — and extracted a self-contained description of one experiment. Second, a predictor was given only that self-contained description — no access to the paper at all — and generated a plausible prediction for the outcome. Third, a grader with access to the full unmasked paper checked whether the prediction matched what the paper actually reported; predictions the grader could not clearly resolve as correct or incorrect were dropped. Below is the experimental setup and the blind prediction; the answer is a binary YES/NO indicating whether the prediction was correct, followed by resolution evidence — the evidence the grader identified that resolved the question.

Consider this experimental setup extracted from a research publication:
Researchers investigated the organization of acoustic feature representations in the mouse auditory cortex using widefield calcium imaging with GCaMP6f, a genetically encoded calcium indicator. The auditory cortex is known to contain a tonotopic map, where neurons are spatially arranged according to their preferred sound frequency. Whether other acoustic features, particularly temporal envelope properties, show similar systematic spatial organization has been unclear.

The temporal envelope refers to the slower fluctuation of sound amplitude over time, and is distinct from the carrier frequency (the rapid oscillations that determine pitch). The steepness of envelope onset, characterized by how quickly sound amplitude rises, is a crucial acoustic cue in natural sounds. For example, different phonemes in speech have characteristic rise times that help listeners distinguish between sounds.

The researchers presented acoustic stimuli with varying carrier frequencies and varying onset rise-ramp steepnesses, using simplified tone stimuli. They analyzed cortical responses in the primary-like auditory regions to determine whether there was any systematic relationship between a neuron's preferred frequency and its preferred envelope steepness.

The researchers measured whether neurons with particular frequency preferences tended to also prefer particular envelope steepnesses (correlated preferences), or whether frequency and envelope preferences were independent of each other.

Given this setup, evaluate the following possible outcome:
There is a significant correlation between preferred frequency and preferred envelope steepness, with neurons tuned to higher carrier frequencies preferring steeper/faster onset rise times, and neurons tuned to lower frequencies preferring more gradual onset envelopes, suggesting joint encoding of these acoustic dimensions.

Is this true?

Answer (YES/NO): NO